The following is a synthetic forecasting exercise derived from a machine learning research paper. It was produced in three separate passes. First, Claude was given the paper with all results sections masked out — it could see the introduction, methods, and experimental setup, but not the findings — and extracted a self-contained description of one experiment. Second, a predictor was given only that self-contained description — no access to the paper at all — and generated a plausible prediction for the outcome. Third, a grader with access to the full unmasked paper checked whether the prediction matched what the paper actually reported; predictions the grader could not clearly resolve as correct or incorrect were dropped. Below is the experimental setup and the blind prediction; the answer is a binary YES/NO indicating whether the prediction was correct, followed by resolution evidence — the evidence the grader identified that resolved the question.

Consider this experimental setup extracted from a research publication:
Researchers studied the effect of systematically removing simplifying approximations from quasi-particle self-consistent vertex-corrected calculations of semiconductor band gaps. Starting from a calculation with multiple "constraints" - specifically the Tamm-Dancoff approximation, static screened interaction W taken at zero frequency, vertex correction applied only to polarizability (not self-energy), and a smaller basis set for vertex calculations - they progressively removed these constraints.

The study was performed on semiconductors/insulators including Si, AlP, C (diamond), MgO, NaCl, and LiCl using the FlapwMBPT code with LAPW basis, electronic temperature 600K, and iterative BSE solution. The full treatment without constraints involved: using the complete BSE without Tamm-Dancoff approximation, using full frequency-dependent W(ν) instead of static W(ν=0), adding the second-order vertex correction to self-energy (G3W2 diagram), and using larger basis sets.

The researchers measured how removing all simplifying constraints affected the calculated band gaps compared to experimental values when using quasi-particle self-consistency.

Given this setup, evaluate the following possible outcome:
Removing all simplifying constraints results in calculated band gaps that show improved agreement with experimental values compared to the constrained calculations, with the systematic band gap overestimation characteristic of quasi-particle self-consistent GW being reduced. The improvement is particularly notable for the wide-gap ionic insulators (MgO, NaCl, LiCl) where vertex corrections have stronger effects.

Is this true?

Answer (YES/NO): NO